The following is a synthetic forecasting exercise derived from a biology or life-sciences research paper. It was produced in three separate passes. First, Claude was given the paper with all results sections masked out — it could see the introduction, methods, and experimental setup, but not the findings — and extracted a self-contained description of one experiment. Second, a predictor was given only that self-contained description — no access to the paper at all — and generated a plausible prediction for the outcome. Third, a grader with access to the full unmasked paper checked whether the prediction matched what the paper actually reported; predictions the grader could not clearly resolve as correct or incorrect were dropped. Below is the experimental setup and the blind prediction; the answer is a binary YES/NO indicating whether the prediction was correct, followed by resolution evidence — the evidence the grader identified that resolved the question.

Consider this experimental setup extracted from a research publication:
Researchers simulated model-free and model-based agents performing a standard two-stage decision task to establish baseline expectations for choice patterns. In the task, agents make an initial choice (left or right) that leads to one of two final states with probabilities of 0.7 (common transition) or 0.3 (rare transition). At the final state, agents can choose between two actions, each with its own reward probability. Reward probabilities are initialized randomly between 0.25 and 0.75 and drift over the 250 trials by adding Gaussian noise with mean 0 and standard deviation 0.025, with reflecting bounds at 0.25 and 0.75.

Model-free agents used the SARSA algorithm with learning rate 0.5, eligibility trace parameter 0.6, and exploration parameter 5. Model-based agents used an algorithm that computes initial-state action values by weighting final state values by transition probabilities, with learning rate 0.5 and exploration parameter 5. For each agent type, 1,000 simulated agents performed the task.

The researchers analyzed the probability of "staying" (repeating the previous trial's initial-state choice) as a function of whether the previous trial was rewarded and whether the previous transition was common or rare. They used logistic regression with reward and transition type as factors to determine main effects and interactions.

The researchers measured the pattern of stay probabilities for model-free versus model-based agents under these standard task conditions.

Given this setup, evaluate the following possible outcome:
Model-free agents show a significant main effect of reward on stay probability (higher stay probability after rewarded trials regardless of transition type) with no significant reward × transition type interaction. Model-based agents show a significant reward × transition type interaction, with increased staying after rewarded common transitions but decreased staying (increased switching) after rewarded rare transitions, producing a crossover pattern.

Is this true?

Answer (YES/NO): YES